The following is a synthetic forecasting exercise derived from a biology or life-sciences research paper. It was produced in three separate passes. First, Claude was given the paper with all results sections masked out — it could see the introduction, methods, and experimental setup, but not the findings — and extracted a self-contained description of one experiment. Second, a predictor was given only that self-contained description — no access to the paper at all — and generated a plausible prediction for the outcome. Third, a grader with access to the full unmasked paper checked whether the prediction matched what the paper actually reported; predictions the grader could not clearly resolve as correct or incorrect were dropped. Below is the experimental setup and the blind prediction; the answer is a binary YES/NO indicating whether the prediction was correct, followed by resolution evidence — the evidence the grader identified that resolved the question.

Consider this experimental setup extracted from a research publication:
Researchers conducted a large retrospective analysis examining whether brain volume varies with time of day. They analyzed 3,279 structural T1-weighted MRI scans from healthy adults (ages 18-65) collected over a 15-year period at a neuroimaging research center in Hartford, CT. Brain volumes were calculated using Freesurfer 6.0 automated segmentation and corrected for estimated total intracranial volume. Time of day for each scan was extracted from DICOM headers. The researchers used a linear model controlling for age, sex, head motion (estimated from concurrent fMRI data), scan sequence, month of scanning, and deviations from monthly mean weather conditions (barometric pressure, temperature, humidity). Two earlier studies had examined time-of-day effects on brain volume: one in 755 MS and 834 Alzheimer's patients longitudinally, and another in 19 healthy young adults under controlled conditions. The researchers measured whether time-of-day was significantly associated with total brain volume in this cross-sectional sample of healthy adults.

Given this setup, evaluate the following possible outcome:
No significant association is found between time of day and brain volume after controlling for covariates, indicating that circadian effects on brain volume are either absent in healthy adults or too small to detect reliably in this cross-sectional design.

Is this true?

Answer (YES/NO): YES